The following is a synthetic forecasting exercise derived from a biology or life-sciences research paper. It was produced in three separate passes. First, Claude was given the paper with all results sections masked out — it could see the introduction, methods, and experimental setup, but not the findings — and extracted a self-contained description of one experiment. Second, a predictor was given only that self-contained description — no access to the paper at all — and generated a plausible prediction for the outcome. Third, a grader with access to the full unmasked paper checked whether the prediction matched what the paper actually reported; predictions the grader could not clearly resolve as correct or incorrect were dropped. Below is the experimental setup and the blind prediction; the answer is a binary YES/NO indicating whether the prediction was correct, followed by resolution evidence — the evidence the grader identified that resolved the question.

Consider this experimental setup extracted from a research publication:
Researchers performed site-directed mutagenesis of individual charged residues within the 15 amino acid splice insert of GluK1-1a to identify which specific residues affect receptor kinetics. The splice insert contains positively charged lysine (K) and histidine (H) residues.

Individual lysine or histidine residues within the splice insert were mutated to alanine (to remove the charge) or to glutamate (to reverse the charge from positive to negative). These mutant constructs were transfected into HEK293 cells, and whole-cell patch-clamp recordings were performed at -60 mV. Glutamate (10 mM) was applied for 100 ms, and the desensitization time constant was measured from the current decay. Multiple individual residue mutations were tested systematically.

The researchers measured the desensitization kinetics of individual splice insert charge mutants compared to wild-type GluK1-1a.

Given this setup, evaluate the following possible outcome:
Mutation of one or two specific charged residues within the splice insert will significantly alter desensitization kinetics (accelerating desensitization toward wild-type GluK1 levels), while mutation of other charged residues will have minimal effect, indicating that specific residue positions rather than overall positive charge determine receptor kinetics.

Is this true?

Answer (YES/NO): NO